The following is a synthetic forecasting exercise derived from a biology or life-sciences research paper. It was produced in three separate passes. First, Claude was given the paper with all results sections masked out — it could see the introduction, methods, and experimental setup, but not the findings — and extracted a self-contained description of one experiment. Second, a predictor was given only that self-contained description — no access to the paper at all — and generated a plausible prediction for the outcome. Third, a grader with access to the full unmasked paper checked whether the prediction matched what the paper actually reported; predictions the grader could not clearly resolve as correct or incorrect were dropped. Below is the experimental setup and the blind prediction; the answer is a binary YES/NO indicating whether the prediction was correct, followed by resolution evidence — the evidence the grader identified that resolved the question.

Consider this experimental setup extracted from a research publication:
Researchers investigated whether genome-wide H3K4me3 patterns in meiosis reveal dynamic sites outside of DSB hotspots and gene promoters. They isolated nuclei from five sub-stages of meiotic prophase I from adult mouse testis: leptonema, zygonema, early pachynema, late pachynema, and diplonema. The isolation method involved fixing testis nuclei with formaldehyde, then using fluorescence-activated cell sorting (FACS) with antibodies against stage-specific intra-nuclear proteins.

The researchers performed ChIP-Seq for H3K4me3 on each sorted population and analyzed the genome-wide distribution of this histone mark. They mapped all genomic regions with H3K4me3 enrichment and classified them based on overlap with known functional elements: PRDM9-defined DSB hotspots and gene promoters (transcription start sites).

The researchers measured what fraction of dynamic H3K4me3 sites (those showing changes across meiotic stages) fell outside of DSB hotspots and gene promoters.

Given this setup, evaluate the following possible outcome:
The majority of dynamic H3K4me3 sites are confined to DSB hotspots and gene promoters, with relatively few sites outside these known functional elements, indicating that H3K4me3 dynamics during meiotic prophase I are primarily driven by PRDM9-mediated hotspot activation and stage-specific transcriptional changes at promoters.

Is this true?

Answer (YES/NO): NO